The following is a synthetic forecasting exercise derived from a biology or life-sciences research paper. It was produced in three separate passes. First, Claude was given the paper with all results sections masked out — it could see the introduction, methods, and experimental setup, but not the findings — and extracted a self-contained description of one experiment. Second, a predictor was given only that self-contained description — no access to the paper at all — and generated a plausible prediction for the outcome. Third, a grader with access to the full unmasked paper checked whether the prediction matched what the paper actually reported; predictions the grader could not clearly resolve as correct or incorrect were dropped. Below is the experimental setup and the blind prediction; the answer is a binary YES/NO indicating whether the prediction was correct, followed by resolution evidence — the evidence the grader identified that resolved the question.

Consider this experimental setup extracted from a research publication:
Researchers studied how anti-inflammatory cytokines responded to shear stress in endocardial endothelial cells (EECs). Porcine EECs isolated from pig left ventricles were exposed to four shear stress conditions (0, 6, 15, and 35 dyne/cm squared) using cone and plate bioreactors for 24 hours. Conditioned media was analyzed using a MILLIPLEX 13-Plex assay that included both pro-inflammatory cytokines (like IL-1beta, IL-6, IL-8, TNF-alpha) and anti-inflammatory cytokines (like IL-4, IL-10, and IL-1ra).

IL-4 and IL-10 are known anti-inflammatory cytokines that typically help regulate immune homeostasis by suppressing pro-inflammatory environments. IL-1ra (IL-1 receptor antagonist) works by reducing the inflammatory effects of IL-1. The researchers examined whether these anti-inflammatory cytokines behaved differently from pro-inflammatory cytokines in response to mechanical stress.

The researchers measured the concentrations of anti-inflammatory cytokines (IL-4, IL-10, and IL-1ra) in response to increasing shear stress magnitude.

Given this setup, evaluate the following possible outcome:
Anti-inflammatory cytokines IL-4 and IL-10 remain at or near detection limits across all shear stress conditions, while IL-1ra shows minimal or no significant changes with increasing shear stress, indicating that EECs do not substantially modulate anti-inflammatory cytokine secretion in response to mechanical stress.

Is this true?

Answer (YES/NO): NO